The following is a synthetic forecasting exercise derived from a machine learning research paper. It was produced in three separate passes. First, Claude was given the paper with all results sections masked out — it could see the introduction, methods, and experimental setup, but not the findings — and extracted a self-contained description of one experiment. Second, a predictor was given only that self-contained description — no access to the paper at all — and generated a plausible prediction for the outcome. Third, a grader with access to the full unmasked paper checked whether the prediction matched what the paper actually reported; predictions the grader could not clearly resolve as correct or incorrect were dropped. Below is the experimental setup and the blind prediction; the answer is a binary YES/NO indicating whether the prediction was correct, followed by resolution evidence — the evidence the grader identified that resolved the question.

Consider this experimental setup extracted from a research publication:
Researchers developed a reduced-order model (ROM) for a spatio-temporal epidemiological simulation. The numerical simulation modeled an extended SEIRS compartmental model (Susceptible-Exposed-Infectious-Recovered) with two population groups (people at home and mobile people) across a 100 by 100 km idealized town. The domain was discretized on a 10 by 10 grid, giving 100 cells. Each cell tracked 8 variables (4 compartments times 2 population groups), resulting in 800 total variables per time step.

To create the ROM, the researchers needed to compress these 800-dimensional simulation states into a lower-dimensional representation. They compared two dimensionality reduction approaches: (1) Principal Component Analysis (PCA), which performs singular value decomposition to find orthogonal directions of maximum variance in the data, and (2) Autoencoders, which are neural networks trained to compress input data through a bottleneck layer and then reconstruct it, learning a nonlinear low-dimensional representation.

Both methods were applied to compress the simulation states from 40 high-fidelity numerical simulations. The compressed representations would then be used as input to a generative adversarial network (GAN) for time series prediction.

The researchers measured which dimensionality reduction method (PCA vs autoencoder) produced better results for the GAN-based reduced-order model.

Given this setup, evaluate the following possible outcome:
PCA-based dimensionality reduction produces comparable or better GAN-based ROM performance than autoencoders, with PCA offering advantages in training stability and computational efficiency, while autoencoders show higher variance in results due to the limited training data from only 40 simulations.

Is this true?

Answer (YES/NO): NO